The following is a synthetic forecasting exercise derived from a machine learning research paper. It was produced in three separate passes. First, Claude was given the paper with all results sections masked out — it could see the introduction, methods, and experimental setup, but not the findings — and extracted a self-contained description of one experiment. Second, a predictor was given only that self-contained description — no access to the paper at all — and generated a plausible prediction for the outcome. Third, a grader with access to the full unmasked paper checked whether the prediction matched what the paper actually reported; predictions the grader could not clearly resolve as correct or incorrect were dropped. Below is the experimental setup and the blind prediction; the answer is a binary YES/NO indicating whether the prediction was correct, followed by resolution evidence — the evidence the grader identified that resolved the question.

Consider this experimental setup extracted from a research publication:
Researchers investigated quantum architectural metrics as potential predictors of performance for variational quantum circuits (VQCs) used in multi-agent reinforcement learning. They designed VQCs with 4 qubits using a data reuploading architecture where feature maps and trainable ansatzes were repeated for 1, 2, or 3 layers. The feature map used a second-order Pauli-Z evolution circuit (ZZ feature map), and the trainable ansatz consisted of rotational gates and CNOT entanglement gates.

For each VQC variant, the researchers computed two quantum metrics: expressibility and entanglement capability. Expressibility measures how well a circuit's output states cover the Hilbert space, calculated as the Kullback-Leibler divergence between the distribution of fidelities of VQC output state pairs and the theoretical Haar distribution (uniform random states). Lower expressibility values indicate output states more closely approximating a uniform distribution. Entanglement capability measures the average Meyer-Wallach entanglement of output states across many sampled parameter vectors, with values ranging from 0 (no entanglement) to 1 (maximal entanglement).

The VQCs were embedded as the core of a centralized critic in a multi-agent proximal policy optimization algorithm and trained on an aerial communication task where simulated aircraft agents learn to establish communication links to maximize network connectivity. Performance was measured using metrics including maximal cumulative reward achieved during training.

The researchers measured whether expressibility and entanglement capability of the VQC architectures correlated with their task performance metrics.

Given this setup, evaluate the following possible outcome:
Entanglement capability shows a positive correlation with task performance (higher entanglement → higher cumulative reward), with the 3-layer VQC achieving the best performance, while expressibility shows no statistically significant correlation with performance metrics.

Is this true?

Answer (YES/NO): NO